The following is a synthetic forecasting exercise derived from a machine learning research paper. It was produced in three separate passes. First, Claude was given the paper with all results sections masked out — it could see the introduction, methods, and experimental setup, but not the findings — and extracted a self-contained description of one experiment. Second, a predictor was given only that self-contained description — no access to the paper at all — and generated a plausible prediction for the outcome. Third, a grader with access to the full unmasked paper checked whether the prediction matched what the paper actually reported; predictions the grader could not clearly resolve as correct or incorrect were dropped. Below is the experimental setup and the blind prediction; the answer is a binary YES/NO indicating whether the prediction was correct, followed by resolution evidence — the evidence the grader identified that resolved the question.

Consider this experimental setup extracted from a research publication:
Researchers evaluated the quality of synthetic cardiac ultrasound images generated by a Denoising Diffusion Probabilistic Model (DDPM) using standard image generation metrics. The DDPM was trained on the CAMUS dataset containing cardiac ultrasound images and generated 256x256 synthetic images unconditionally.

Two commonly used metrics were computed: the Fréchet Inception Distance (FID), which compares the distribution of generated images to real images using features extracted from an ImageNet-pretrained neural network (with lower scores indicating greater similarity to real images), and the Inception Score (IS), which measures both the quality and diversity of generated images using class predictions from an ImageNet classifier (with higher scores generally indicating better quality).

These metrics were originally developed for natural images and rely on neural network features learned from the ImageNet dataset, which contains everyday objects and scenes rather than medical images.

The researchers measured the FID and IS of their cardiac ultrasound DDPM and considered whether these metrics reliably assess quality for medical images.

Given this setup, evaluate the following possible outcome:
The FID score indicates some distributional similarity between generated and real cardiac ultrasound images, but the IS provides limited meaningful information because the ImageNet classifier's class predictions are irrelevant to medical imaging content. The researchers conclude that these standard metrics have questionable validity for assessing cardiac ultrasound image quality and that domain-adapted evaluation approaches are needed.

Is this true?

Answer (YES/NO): NO